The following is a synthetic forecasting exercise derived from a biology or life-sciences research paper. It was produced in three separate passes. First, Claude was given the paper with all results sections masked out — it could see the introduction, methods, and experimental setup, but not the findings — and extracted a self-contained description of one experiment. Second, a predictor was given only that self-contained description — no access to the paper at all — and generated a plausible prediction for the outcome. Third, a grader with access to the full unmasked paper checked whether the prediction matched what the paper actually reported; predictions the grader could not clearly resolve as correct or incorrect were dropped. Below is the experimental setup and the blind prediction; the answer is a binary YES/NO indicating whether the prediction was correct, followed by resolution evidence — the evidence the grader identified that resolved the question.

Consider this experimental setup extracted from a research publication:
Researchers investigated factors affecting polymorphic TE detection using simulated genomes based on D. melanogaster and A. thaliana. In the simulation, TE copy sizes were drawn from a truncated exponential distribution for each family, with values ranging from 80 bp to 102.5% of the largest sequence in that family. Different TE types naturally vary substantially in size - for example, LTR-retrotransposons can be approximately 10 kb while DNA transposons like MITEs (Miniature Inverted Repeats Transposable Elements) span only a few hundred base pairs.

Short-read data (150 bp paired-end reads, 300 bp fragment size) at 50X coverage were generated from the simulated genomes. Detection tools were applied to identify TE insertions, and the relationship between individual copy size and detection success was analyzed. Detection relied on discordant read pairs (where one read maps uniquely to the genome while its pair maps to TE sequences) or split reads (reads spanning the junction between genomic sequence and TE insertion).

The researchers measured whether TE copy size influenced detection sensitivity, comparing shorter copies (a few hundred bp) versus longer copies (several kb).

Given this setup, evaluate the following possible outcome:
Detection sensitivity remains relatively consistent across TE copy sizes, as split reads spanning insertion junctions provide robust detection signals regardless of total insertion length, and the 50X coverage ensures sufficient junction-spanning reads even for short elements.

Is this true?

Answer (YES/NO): NO